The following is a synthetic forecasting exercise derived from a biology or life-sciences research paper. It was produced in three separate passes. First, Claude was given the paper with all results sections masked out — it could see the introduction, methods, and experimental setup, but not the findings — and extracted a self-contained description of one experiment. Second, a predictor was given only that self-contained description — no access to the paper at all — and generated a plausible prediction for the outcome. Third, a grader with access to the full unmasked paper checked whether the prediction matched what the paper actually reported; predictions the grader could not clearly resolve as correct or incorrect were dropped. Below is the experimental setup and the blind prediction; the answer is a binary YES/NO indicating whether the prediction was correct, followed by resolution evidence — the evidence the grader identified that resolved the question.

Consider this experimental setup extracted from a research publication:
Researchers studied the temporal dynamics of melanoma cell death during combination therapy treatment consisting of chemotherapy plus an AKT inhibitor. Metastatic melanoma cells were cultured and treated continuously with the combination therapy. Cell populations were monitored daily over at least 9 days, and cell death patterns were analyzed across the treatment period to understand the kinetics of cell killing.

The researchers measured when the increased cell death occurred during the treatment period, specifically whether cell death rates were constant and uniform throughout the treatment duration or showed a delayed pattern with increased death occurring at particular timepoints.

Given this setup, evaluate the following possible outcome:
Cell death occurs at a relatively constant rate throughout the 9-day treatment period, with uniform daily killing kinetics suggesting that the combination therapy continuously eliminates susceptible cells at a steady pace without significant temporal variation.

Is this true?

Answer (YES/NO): NO